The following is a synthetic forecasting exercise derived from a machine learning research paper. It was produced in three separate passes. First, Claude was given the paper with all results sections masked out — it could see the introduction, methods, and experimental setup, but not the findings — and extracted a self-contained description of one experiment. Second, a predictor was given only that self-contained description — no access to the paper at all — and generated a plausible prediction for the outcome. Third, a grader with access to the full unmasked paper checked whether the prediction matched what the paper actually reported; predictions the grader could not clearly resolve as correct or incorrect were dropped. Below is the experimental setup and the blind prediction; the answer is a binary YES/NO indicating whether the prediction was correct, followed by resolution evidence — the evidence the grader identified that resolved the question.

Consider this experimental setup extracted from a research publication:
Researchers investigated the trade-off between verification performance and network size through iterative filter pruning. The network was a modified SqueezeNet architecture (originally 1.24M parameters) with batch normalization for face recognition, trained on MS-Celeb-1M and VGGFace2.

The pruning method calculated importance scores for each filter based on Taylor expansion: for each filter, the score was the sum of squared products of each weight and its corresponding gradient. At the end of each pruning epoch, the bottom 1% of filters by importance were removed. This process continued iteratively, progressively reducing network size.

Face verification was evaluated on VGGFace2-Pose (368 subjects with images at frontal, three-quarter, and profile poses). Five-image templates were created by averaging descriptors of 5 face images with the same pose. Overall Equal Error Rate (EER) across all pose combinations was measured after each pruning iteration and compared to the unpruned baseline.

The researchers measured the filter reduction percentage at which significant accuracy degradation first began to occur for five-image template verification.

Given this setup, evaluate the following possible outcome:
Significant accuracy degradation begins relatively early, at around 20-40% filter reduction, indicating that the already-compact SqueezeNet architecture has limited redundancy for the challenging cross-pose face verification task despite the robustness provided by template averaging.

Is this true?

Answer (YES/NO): NO